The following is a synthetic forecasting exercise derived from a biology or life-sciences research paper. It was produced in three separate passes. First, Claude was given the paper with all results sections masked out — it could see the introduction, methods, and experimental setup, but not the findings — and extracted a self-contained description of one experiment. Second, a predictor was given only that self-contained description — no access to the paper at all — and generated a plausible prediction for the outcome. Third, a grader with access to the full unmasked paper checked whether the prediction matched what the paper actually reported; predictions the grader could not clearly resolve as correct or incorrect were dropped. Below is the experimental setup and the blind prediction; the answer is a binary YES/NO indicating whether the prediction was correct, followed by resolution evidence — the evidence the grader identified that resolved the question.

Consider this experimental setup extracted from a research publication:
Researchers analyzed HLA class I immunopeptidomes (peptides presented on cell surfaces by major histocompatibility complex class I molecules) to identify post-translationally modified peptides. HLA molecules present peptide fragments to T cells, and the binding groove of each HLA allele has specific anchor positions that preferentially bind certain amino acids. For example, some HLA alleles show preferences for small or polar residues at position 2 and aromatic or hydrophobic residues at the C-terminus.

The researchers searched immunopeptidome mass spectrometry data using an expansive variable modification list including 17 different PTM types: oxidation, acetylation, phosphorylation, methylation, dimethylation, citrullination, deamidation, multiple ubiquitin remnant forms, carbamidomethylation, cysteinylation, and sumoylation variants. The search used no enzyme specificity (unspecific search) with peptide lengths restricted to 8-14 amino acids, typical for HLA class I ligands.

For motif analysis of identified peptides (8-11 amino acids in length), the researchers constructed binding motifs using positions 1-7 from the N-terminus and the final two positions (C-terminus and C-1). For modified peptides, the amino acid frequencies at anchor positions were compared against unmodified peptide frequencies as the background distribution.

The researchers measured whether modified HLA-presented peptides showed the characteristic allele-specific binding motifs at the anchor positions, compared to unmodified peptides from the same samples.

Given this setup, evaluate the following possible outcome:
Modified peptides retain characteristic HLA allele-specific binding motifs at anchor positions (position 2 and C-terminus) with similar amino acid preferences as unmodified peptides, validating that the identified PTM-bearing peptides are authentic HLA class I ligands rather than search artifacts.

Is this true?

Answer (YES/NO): YES